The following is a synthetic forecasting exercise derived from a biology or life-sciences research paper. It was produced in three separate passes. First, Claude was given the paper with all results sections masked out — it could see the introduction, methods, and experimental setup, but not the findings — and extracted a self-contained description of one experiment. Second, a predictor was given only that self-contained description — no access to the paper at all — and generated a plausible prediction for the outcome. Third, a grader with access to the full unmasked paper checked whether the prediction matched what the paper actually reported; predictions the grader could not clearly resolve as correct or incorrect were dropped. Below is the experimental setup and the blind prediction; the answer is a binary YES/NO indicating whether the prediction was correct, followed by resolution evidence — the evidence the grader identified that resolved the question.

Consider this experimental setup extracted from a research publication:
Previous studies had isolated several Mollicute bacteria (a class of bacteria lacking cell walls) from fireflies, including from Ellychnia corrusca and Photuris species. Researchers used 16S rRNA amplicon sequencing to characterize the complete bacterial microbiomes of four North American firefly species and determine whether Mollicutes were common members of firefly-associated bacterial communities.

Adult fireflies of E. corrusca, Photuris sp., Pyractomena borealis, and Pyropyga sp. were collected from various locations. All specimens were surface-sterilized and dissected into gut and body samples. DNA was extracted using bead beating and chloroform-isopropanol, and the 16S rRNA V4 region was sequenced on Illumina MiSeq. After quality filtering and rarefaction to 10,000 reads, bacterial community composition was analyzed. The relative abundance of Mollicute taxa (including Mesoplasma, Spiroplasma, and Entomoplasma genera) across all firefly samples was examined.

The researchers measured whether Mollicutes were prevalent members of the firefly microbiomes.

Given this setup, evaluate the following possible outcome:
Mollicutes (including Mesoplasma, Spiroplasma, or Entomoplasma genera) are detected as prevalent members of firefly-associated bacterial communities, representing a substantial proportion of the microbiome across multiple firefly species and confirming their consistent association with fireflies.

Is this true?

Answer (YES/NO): NO